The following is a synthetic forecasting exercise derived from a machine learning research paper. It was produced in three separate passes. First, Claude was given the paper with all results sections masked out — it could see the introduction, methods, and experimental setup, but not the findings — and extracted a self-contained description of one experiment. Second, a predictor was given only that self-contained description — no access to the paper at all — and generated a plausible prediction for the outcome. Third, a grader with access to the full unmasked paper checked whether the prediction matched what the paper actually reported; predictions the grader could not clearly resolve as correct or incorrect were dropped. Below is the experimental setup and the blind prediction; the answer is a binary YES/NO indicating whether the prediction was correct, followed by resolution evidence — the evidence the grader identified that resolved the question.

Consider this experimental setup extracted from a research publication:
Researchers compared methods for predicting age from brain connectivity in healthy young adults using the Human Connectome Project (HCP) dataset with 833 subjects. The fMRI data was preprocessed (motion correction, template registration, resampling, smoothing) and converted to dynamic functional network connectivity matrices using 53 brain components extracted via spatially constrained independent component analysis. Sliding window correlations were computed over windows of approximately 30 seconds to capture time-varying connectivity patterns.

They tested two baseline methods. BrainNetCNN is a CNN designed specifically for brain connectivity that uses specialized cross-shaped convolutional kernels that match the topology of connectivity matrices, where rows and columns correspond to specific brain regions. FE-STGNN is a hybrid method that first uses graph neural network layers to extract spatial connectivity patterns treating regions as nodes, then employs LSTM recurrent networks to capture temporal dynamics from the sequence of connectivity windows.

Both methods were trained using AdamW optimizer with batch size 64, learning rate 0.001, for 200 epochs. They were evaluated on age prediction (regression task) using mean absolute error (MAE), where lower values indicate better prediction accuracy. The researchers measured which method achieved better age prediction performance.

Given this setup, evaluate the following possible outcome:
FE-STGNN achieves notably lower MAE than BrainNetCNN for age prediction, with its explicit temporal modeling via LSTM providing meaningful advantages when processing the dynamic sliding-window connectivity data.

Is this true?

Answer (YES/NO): YES